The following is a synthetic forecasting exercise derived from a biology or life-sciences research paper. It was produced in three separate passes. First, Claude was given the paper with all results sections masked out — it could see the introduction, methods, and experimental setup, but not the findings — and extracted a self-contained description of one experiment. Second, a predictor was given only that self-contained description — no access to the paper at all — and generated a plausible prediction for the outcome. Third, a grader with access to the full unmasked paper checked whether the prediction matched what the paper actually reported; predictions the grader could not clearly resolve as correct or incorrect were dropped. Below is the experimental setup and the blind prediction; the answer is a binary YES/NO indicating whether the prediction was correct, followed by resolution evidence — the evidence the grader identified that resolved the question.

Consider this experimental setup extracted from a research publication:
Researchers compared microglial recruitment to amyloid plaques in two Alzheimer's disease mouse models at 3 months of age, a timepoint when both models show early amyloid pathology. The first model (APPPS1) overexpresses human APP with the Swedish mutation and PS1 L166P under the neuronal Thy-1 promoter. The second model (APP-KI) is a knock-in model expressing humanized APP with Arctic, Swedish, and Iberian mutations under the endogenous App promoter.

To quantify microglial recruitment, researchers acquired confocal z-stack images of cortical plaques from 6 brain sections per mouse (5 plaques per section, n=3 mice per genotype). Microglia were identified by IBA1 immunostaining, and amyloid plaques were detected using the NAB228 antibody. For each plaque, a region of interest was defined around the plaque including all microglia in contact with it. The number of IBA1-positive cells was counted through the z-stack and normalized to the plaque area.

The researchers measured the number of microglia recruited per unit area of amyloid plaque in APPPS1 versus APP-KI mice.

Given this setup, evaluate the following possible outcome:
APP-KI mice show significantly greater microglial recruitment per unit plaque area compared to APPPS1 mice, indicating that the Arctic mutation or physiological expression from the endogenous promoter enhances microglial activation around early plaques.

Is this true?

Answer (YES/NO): NO